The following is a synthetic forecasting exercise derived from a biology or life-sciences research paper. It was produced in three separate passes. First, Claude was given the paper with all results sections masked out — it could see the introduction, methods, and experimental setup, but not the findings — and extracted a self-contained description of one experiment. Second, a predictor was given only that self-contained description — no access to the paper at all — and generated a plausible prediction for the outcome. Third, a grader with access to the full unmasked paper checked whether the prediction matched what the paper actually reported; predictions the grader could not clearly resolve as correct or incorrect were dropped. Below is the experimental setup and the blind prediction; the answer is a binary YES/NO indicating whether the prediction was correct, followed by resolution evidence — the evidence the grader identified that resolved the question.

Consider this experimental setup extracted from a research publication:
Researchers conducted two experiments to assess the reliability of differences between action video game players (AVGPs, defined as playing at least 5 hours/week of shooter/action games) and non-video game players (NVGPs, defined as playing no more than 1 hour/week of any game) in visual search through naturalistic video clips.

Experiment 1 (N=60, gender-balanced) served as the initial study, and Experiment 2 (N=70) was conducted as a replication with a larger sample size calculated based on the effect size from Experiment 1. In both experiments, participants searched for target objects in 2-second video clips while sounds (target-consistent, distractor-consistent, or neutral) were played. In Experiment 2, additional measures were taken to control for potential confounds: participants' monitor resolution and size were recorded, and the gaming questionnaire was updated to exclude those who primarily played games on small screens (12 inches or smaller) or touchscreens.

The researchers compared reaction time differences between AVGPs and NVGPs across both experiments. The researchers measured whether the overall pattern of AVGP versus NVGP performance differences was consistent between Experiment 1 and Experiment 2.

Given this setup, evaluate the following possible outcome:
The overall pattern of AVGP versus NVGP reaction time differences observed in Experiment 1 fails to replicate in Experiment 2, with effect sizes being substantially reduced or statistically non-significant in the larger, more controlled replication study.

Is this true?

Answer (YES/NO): YES